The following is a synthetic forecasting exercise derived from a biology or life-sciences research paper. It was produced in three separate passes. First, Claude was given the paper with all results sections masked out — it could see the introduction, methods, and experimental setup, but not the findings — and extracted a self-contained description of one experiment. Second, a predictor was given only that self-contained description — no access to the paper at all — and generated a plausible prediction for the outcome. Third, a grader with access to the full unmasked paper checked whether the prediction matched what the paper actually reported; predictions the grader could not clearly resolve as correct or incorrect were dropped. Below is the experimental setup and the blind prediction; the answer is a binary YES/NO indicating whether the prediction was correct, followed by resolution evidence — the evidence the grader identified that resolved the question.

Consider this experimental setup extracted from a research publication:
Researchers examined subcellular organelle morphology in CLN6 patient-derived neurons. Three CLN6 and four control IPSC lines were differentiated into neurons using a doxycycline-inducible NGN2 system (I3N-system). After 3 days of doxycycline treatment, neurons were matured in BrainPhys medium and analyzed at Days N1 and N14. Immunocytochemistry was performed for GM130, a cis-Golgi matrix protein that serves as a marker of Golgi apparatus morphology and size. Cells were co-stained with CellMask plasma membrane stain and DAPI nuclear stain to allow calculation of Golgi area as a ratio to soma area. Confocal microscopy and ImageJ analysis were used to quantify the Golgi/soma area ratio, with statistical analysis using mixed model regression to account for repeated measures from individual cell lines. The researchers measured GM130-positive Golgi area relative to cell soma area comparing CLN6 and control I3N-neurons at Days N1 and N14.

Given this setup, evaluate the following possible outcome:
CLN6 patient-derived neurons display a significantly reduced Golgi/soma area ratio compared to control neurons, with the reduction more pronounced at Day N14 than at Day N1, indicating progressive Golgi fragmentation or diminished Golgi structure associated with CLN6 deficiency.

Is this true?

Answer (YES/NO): NO